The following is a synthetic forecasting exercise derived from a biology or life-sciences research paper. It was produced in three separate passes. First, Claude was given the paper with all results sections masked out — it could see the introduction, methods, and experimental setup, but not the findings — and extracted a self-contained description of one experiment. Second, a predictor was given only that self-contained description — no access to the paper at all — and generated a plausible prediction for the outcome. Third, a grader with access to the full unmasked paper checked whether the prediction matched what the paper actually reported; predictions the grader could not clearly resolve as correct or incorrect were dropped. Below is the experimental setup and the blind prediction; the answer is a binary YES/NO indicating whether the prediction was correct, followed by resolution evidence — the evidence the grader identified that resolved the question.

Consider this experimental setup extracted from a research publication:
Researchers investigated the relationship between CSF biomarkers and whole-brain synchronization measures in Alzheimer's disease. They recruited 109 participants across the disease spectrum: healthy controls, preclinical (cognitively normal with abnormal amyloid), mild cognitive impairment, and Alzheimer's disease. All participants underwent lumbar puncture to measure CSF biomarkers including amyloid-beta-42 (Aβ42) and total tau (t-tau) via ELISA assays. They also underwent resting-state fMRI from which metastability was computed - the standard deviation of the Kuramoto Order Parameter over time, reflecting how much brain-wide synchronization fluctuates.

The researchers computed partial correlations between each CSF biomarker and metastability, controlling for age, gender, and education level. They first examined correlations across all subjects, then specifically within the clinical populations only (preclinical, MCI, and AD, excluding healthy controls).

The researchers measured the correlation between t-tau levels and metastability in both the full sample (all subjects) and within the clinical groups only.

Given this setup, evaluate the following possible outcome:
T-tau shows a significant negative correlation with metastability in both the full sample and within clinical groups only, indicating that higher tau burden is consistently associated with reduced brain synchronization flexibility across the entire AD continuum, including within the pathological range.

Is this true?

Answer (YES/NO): YES